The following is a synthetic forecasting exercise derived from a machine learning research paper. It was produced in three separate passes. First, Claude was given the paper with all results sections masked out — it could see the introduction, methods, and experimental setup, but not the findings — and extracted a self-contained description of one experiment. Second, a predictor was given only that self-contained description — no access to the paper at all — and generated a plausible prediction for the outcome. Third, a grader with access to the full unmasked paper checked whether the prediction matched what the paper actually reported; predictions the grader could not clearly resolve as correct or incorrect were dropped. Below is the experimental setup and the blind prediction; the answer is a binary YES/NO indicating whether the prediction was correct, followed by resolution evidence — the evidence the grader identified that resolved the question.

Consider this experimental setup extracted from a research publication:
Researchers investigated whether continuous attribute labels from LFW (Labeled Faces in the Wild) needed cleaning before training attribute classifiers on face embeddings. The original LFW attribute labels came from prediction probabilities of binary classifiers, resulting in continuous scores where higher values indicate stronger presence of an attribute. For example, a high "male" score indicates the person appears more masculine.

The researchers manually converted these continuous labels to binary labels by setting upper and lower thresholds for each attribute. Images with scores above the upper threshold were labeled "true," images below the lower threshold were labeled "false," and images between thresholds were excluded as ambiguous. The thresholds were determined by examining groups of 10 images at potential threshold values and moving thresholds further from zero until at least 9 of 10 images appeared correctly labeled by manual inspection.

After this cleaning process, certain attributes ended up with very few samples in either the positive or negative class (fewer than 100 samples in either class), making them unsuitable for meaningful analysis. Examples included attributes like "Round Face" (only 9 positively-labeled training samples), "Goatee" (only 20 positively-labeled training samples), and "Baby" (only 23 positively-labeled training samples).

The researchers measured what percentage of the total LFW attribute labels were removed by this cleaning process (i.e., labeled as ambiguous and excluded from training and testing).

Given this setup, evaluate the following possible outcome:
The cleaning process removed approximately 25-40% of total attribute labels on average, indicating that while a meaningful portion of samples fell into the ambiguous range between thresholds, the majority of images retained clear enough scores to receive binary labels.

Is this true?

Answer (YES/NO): NO